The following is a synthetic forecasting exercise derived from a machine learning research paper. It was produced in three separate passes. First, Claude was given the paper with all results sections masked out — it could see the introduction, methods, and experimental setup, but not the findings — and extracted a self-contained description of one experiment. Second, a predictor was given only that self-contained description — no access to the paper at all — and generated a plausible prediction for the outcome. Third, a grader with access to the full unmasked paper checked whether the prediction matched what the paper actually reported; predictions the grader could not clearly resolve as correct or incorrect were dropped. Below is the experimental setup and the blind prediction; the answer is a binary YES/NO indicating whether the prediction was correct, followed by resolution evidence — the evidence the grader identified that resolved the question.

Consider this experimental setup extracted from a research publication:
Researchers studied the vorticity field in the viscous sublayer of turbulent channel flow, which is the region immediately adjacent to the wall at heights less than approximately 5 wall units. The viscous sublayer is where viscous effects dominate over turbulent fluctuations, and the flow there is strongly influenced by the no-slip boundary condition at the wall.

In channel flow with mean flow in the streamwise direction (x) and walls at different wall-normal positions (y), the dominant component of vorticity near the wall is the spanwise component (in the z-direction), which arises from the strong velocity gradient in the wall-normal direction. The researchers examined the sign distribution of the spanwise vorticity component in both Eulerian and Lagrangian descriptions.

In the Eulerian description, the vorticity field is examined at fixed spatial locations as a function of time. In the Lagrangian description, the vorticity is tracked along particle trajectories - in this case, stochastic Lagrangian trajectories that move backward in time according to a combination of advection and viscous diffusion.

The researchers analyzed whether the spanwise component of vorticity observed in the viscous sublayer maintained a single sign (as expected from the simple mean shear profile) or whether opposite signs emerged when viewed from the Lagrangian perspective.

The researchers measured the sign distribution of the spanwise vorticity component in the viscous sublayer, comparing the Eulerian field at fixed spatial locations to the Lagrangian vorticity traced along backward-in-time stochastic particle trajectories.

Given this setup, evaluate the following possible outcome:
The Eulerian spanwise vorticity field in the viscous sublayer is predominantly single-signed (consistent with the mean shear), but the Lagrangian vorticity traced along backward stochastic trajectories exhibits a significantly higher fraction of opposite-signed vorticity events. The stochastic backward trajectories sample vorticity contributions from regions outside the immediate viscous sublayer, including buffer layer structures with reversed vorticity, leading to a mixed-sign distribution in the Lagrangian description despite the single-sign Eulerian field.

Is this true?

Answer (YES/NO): NO